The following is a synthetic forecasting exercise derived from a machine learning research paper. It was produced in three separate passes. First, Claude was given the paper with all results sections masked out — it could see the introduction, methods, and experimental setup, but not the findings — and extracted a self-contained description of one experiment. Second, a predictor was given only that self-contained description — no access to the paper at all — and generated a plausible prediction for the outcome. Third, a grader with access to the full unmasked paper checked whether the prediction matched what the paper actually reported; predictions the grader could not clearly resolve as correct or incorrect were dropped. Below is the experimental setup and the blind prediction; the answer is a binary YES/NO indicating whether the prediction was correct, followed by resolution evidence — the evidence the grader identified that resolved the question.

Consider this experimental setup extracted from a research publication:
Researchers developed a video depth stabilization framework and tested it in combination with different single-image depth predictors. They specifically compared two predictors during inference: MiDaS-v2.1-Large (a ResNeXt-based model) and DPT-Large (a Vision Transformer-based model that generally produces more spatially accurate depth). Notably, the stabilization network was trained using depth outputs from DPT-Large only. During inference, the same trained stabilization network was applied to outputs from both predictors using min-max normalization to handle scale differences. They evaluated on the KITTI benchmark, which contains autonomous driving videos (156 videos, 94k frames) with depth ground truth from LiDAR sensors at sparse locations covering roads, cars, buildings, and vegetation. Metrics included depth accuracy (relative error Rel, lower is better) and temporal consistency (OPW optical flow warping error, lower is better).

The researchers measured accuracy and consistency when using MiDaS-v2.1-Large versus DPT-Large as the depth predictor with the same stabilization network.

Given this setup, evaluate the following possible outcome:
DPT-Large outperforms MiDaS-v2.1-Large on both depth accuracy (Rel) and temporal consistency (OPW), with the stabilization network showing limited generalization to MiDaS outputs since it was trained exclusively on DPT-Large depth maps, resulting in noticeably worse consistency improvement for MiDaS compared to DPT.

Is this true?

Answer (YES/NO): NO